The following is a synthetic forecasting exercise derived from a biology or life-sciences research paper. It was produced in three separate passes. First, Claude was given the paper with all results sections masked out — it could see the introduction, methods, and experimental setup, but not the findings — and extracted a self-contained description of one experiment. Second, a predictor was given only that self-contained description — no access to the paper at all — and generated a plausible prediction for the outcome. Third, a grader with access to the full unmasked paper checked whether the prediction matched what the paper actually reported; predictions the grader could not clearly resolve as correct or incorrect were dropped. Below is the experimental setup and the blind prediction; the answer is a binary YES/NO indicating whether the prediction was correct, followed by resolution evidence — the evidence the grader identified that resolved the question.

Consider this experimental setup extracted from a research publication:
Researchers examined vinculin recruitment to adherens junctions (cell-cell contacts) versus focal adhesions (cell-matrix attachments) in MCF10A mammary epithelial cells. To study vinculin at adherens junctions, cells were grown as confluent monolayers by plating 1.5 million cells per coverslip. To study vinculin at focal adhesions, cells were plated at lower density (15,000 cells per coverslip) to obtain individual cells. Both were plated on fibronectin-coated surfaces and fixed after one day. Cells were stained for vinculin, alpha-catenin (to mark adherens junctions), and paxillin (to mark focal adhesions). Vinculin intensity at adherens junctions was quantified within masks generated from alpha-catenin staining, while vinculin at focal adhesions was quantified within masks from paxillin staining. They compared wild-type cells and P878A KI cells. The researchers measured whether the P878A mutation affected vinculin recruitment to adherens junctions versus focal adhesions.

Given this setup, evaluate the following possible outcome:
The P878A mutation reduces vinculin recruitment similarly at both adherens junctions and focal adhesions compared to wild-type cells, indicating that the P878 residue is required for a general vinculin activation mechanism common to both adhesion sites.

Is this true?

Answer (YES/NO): NO